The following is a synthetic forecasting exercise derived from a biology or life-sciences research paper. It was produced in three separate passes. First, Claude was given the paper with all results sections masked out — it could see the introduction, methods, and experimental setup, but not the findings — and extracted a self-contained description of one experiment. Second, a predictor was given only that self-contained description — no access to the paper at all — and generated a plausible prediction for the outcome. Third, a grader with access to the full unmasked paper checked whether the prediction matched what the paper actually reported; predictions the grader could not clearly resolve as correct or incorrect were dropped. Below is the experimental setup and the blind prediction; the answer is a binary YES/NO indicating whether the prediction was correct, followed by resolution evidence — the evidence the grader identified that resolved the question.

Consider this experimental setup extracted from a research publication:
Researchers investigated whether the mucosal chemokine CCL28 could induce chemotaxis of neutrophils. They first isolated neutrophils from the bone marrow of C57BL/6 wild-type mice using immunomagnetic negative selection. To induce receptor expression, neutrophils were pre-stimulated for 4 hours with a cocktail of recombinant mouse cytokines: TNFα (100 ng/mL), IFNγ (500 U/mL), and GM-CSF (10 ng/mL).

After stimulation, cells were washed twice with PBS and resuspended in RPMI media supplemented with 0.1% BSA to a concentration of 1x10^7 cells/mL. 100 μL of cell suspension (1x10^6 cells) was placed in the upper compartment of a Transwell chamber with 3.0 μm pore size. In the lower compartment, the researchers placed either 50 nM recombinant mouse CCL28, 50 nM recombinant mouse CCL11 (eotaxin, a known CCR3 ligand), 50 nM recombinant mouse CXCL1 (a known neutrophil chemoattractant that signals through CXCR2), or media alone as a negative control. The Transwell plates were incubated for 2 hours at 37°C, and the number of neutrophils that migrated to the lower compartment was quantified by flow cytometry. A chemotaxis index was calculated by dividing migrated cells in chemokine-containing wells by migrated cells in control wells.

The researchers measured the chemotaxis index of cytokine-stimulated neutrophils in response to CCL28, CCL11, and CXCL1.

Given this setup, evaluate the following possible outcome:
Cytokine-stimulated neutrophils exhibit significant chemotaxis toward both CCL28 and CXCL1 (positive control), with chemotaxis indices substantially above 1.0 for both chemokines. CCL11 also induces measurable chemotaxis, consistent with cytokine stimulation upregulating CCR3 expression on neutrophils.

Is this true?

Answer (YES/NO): NO